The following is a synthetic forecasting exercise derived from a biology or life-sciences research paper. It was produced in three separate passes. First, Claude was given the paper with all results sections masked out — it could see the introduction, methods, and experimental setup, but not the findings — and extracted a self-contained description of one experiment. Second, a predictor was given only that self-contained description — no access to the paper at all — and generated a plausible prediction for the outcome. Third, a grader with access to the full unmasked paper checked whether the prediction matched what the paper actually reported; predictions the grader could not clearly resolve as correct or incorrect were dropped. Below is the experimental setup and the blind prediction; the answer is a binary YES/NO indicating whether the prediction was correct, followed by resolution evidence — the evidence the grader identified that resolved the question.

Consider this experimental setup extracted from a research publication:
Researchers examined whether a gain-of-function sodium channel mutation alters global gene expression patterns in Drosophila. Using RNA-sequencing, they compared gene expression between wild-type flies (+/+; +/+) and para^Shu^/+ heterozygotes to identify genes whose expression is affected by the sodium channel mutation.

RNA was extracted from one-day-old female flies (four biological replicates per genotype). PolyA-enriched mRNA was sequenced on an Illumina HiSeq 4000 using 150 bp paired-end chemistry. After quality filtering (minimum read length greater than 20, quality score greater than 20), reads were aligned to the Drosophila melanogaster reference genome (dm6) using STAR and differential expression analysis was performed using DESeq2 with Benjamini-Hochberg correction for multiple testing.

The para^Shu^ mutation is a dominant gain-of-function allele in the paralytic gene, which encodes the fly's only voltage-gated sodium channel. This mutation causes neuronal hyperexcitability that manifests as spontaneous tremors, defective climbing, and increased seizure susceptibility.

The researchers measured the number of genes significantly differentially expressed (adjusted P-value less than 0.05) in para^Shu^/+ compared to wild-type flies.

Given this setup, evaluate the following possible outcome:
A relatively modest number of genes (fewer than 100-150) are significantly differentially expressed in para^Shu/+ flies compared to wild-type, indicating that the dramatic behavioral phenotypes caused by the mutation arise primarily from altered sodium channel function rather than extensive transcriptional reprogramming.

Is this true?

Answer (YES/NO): NO